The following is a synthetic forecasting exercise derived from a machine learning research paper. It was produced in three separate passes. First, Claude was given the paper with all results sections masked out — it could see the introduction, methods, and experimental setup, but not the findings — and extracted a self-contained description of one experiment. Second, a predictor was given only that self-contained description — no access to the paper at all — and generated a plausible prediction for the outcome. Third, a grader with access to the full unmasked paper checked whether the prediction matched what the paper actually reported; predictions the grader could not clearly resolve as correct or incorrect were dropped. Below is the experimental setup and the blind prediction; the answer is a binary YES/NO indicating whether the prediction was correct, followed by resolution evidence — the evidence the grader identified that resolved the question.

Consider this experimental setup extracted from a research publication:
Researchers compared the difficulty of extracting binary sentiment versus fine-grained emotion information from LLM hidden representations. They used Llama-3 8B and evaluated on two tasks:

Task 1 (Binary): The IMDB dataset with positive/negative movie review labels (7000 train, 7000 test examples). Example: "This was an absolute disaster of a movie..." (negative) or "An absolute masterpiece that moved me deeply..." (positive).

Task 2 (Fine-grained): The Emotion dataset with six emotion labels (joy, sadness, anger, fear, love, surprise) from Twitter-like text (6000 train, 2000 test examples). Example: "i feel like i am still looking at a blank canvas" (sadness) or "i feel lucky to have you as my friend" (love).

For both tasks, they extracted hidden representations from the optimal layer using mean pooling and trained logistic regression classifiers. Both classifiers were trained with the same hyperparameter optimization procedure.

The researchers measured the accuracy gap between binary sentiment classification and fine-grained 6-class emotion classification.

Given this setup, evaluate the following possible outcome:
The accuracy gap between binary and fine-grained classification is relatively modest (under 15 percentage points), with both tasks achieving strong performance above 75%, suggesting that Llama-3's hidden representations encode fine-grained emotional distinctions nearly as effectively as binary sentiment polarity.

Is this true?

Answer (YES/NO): NO